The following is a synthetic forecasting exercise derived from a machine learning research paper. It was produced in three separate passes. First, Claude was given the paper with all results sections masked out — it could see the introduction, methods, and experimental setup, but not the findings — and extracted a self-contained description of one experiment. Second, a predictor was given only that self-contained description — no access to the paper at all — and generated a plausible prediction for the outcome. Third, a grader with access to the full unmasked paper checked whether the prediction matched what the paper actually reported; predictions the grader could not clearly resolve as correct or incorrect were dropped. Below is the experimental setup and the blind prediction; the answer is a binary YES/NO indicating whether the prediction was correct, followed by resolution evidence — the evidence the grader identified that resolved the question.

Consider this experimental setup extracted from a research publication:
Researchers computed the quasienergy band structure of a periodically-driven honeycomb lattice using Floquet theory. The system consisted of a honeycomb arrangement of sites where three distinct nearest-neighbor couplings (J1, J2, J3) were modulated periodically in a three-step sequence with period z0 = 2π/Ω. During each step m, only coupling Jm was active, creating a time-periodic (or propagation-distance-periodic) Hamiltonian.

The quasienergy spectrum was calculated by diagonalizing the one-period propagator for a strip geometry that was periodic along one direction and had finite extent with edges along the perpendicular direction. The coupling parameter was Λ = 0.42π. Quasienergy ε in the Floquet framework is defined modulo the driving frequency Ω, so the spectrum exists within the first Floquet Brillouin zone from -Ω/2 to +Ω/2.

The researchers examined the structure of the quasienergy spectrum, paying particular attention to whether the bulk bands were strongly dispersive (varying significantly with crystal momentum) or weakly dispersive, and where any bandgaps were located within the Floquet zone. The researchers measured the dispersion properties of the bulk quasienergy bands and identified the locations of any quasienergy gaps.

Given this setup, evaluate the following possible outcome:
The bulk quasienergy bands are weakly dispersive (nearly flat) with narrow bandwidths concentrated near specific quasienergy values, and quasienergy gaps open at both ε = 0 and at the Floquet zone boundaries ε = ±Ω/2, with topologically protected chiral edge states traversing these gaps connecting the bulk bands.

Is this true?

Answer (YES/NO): YES